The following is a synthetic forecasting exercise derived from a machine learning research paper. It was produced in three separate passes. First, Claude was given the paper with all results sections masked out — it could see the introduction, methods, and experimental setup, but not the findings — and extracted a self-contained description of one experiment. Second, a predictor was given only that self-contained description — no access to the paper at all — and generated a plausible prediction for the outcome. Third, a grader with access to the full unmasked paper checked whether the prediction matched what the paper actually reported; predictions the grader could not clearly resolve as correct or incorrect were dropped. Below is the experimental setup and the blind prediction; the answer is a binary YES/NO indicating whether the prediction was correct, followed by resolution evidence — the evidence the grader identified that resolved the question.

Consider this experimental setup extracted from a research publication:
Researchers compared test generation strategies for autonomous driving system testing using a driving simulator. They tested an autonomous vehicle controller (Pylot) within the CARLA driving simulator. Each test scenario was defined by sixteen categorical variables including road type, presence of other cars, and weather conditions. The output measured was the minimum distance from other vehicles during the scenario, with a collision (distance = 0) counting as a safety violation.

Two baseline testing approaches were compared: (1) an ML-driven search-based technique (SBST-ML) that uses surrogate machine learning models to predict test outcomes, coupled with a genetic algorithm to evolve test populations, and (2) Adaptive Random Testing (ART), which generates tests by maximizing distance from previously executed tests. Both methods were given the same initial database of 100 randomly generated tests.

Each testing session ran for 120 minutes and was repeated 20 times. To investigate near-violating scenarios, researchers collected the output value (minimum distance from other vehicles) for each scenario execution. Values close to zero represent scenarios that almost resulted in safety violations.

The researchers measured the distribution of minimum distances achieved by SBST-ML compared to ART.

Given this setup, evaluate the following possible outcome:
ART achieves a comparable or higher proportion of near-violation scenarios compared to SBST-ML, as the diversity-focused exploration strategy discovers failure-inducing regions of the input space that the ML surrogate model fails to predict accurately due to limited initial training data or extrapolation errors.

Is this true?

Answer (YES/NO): YES